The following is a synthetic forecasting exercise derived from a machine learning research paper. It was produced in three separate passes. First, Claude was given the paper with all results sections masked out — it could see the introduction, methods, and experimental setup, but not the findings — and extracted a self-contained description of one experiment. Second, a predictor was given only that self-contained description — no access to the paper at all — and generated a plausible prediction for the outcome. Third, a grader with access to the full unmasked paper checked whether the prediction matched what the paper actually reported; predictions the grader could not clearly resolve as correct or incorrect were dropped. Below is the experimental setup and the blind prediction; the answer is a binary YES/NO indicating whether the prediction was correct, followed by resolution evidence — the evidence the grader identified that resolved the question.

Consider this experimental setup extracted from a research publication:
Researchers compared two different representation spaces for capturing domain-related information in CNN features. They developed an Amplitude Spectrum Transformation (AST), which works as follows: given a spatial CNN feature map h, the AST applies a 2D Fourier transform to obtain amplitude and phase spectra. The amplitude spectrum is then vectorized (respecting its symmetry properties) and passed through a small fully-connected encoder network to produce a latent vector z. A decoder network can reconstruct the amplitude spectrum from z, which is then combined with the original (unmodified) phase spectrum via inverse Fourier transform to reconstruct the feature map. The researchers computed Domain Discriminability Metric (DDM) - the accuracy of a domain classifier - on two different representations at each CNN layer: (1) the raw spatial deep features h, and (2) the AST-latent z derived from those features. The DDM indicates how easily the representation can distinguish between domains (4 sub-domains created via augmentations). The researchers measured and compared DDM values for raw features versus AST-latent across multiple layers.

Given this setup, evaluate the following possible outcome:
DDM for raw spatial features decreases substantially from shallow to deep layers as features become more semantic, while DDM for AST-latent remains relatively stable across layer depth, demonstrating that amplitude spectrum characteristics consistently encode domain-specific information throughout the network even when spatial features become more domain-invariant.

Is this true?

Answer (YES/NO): NO